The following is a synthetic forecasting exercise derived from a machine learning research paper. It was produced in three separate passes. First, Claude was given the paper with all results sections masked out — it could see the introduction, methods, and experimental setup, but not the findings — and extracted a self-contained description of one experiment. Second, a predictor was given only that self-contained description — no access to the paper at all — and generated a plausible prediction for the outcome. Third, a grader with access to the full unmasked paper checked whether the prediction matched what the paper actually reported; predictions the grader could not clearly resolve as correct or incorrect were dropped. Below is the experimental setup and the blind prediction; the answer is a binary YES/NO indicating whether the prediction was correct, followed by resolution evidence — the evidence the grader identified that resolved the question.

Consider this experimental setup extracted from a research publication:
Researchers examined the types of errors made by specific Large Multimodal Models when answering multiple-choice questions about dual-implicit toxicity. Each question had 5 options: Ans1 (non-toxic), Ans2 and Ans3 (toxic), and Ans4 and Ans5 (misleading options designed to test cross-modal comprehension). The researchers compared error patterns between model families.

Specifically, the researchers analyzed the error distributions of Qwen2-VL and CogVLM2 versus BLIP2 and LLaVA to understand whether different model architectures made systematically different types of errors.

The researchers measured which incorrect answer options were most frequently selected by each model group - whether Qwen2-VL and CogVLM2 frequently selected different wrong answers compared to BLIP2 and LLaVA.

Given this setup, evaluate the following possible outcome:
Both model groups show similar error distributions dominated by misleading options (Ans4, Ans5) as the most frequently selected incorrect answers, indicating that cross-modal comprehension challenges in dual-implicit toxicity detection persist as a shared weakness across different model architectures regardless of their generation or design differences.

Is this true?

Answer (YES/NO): NO